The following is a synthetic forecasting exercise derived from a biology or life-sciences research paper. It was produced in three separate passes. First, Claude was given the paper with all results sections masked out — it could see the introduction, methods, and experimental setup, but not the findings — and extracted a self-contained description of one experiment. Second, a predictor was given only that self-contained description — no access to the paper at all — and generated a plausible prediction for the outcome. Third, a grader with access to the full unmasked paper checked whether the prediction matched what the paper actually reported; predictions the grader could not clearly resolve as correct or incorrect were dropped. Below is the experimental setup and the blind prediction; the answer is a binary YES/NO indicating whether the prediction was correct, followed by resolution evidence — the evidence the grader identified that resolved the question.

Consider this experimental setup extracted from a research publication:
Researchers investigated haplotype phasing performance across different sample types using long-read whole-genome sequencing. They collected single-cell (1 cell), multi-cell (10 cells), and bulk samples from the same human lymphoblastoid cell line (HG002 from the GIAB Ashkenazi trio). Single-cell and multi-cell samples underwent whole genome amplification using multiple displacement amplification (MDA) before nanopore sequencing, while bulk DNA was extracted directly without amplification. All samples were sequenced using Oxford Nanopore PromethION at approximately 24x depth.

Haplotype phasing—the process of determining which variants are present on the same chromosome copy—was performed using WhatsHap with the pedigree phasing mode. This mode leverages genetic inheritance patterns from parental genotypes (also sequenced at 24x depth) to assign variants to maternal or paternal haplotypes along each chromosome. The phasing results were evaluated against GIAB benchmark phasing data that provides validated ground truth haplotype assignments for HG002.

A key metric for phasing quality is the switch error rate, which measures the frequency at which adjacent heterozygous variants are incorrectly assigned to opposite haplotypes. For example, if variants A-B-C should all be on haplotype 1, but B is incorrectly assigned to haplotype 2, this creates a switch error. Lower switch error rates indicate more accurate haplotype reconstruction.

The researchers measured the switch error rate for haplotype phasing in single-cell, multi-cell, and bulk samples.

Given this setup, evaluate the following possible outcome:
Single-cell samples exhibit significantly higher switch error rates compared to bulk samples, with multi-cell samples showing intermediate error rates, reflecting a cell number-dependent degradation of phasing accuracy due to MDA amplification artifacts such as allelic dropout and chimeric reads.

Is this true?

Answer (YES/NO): NO